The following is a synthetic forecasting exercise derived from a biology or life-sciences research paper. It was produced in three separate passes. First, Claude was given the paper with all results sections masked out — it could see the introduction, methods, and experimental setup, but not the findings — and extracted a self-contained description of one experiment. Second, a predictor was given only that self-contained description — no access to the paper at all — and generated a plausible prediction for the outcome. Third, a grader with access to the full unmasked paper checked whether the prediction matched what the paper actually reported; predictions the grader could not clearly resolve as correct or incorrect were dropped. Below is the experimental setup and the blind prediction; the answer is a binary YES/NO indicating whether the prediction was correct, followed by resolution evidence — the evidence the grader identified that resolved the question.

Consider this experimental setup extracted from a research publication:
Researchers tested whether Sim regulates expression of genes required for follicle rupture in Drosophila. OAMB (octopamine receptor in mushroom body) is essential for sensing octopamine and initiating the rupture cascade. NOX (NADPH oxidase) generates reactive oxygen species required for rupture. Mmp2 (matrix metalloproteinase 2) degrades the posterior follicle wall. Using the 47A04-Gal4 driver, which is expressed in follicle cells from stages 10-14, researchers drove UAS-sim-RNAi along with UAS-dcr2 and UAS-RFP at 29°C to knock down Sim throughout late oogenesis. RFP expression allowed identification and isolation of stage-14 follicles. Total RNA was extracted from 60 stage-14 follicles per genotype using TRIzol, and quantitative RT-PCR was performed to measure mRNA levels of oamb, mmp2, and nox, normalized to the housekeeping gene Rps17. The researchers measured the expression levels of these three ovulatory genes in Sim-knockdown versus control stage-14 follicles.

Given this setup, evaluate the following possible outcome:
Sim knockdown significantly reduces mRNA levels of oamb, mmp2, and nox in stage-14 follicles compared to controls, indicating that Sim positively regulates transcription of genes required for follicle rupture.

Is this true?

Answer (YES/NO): YES